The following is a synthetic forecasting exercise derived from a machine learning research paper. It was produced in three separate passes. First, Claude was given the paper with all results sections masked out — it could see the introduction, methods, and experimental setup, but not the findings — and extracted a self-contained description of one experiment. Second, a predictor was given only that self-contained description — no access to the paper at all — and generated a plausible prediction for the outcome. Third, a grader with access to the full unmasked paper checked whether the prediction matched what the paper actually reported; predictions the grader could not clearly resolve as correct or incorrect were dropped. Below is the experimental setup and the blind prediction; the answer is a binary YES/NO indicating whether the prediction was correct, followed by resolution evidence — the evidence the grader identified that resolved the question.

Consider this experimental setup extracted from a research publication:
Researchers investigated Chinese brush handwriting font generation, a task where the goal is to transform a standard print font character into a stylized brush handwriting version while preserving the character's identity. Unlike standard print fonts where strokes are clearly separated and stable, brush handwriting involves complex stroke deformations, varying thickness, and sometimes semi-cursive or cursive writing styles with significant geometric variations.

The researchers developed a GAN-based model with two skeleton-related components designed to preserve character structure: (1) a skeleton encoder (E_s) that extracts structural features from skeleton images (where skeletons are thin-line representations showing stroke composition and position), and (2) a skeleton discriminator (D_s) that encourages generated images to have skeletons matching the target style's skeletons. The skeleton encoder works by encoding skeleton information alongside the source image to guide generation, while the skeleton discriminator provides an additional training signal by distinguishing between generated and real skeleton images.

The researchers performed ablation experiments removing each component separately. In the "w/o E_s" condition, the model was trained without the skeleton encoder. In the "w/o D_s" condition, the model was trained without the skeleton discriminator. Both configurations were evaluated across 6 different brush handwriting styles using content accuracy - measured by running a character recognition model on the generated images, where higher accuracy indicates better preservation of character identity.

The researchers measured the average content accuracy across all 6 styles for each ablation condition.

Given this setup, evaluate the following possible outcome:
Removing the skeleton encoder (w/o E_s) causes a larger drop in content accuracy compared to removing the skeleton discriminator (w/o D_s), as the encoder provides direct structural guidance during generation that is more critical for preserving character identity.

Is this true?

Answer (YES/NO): YES